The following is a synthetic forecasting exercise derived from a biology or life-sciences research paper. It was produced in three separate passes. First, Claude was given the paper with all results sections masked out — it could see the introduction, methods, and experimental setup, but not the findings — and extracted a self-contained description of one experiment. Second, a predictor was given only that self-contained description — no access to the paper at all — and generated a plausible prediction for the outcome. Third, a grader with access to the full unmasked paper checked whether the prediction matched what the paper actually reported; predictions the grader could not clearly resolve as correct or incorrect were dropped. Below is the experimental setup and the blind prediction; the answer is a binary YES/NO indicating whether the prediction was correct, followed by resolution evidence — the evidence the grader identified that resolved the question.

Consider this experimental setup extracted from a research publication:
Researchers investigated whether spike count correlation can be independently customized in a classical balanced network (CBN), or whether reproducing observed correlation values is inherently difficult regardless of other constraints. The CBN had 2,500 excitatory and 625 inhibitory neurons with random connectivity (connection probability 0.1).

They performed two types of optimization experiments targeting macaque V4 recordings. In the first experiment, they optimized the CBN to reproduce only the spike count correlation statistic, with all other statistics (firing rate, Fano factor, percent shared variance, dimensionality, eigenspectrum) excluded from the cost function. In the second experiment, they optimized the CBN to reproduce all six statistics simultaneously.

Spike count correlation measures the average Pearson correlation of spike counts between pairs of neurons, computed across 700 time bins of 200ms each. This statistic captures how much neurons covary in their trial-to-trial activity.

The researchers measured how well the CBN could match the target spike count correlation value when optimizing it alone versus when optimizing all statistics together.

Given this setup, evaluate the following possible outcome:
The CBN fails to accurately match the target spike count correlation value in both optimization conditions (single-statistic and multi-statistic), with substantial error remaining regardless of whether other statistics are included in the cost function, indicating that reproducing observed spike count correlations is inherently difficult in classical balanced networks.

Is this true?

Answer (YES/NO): NO